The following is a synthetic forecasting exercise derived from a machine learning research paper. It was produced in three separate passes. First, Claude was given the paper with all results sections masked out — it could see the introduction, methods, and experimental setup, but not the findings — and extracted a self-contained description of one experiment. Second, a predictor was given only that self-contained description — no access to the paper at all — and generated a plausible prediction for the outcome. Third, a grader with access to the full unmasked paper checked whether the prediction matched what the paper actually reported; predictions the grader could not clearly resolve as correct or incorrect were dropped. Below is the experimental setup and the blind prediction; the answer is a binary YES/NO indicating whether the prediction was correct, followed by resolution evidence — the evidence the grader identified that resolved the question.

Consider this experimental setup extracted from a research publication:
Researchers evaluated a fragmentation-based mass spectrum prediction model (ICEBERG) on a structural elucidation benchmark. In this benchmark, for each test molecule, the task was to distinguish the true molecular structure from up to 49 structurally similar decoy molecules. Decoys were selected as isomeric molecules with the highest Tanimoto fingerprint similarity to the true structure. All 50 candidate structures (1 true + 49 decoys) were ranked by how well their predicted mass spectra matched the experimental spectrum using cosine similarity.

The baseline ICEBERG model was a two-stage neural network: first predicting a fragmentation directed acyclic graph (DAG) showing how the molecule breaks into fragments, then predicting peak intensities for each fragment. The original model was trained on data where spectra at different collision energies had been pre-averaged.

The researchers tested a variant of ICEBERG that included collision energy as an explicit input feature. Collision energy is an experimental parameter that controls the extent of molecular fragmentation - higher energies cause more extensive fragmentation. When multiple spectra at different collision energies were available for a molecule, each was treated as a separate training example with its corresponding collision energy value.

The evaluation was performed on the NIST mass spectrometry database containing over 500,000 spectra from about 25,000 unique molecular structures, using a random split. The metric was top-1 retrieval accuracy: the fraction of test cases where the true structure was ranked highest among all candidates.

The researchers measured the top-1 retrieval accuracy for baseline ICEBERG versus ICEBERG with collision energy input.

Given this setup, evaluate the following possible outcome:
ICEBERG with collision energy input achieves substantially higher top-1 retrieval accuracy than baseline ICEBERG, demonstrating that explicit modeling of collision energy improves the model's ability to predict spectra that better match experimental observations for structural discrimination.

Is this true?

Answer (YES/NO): NO